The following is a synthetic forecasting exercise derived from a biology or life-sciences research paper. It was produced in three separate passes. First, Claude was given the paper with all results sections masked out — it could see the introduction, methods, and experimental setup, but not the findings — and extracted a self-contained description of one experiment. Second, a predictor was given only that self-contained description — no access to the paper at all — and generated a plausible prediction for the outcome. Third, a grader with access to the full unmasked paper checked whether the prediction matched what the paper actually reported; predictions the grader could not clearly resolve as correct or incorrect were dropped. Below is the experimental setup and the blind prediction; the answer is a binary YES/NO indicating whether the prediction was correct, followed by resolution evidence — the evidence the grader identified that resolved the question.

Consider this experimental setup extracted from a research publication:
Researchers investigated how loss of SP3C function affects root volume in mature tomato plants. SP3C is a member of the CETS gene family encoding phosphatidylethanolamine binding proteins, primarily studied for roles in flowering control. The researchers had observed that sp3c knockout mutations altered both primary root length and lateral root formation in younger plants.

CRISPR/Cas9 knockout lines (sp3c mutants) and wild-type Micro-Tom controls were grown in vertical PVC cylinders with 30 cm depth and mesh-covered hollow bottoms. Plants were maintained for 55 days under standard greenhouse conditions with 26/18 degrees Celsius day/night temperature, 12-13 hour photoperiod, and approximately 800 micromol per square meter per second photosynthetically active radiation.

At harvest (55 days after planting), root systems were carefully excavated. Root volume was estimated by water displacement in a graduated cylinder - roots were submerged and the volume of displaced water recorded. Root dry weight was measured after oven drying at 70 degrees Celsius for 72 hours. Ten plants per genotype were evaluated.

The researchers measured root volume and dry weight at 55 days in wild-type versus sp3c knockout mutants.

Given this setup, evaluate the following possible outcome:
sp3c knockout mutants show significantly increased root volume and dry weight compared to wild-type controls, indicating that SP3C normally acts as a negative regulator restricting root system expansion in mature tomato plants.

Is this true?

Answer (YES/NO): NO